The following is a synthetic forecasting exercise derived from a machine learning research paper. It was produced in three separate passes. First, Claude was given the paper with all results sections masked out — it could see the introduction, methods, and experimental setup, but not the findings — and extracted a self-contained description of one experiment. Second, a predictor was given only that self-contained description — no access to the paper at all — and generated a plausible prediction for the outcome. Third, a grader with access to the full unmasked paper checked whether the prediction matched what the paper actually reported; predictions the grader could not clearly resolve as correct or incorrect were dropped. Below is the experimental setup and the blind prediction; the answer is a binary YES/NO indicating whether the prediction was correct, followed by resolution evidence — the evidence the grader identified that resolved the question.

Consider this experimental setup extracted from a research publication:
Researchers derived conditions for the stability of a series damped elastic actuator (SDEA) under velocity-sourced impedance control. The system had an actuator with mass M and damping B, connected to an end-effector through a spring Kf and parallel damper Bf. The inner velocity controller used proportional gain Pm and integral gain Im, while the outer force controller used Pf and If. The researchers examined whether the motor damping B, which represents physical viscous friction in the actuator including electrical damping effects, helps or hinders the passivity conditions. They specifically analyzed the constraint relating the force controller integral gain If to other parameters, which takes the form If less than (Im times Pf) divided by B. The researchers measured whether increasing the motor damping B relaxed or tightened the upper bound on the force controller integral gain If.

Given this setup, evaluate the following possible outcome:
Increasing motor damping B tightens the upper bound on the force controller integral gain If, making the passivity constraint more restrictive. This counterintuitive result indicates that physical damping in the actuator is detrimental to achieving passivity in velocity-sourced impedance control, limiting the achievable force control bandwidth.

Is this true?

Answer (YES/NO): YES